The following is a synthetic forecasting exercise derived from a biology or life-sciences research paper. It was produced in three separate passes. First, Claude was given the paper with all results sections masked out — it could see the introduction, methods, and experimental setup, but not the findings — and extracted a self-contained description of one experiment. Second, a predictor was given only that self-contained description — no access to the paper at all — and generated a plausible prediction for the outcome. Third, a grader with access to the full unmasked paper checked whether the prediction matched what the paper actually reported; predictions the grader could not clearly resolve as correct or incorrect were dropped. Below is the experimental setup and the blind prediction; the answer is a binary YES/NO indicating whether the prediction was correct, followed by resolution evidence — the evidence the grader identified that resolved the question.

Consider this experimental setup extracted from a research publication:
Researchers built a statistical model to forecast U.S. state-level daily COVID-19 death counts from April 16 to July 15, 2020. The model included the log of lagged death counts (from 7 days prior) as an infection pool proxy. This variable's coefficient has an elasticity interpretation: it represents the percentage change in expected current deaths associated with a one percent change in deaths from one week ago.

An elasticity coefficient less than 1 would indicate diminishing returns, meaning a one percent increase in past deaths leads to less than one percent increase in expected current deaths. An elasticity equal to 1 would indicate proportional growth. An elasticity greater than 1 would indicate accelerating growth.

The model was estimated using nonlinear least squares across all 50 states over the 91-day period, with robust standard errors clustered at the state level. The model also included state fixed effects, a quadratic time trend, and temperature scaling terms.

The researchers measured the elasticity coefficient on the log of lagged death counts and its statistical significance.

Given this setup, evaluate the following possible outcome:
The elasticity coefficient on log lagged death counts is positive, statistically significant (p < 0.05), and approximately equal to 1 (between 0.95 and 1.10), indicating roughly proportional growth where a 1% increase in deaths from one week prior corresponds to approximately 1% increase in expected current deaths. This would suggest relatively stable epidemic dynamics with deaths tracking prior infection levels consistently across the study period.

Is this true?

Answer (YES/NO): NO